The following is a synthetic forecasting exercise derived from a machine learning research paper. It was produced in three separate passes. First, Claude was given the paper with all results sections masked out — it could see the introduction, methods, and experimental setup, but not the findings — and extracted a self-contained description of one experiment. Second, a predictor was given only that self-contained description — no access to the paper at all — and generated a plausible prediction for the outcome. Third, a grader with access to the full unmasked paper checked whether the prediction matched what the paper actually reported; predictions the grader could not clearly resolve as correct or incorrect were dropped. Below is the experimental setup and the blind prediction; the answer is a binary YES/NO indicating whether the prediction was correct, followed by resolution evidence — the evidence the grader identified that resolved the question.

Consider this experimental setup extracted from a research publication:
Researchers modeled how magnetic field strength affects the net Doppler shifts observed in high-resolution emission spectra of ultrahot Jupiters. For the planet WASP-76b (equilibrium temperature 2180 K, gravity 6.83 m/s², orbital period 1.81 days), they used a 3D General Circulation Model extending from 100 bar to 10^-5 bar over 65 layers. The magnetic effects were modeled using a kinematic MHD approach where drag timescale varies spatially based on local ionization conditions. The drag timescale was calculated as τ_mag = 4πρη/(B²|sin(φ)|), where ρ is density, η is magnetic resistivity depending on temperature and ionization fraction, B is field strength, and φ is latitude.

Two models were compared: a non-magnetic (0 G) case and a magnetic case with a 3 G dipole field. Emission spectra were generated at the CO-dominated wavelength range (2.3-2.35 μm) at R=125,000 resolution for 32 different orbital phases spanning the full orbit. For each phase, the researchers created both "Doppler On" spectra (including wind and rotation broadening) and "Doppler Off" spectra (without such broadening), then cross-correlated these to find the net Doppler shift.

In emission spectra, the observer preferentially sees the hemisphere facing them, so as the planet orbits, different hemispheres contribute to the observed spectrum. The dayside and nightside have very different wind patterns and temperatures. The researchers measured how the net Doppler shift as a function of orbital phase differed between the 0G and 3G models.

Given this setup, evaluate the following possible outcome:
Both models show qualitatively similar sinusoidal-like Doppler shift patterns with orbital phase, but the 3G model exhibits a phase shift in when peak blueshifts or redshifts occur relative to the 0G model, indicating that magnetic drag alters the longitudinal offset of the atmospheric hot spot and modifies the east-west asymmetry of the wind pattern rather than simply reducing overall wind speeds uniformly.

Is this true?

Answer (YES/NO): NO